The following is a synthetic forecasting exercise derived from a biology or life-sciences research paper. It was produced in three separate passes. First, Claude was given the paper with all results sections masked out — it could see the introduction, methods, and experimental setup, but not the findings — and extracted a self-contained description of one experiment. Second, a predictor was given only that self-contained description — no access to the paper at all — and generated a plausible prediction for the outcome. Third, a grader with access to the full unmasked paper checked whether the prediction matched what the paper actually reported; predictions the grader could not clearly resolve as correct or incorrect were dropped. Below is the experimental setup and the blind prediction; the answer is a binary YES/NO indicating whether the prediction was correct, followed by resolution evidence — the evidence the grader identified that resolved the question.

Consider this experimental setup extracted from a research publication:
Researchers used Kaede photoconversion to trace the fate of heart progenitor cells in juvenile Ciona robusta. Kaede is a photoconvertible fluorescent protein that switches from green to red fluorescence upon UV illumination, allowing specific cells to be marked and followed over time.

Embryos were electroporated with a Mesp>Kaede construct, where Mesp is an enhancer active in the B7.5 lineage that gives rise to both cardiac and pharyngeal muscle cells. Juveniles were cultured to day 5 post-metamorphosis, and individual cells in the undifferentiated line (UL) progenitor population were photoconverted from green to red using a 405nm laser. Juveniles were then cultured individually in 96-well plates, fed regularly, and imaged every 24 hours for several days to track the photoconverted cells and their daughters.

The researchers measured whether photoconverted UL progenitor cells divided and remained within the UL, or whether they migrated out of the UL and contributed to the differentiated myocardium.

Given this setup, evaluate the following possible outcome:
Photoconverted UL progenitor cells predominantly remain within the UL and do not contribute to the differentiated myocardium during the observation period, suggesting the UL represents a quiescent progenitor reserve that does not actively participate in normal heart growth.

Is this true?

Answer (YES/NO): NO